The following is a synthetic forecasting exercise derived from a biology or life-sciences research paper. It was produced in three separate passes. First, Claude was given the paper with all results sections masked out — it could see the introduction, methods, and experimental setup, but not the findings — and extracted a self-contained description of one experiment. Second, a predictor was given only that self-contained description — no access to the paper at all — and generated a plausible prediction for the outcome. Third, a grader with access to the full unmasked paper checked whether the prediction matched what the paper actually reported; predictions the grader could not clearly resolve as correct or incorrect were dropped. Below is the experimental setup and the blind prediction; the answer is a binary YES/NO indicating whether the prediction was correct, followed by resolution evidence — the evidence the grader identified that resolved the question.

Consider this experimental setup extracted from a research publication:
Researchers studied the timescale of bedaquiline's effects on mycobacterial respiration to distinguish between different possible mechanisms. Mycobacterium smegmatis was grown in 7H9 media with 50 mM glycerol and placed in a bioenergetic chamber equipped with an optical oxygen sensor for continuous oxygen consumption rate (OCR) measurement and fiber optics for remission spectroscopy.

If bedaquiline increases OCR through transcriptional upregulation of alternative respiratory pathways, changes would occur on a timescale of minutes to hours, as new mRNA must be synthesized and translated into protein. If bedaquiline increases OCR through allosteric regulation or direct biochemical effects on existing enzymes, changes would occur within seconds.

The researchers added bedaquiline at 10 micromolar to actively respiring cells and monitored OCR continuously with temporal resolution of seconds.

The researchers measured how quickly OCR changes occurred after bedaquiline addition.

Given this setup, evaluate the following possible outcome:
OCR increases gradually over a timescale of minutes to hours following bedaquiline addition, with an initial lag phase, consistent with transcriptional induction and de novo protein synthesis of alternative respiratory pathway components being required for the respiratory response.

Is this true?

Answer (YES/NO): NO